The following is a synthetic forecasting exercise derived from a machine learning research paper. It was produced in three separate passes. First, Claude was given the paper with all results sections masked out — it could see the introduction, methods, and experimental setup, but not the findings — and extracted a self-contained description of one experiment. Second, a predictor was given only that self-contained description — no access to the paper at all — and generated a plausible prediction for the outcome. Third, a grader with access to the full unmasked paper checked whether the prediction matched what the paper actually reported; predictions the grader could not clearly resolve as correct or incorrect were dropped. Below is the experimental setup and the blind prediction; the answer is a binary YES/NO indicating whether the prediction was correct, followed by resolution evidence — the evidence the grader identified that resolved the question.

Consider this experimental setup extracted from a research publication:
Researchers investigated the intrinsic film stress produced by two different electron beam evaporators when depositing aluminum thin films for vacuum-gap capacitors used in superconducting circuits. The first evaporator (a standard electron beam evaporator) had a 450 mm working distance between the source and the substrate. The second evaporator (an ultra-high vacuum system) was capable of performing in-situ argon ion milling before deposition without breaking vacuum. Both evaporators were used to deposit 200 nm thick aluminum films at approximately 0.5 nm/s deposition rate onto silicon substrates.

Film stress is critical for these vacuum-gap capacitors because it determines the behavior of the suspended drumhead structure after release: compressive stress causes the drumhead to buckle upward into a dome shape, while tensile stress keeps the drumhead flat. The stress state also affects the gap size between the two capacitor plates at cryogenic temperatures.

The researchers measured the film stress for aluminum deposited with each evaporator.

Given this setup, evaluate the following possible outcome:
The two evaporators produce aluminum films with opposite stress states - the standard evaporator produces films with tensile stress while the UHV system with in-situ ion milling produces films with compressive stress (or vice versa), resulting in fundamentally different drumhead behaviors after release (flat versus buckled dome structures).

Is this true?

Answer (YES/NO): YES